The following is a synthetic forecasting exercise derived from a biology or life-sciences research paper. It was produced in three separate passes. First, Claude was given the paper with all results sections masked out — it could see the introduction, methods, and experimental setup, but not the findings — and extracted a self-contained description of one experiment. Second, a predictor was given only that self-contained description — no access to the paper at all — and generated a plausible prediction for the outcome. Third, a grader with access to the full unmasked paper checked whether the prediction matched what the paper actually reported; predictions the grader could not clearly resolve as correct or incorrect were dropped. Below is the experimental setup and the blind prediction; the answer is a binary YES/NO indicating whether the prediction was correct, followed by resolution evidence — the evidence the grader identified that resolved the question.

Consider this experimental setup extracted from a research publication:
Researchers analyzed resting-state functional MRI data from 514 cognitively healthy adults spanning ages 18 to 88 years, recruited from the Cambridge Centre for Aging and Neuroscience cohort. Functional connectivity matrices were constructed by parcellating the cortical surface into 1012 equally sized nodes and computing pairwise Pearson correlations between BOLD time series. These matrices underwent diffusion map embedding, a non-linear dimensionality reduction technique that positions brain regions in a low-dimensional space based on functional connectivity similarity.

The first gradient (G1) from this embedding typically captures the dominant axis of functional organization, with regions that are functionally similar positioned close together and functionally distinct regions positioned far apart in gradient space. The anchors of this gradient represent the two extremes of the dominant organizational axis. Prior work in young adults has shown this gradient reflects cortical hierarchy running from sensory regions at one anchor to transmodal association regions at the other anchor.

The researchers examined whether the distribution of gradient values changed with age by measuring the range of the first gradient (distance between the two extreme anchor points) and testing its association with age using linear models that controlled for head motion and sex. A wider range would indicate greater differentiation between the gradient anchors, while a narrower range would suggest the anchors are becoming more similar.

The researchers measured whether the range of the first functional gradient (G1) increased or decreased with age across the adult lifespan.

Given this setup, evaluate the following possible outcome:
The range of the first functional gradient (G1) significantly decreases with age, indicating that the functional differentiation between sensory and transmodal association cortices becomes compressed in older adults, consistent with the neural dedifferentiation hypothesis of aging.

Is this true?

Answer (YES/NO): NO